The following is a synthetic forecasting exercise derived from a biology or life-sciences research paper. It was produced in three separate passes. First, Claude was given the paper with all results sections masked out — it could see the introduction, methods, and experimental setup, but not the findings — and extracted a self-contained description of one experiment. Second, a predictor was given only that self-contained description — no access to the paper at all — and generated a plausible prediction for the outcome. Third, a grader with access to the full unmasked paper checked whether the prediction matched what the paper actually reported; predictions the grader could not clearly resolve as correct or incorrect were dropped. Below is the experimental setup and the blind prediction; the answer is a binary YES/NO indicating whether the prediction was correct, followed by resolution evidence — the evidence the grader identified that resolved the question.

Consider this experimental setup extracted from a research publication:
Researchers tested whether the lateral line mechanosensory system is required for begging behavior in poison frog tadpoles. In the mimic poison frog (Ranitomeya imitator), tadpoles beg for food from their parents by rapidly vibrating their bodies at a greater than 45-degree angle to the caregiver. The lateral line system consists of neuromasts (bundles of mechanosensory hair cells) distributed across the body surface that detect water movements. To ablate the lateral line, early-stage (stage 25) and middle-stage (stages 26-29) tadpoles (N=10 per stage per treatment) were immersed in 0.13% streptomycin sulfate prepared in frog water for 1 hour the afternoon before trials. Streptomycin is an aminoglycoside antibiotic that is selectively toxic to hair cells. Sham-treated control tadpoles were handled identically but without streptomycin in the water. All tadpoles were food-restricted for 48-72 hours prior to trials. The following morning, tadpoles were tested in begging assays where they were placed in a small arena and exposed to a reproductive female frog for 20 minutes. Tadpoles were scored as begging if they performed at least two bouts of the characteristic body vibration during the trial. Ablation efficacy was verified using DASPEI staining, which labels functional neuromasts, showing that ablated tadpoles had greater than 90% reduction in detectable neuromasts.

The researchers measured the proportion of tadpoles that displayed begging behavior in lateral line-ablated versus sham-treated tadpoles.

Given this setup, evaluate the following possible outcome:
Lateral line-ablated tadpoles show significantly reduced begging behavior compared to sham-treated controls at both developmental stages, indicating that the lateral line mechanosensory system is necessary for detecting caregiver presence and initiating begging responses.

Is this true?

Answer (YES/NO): NO